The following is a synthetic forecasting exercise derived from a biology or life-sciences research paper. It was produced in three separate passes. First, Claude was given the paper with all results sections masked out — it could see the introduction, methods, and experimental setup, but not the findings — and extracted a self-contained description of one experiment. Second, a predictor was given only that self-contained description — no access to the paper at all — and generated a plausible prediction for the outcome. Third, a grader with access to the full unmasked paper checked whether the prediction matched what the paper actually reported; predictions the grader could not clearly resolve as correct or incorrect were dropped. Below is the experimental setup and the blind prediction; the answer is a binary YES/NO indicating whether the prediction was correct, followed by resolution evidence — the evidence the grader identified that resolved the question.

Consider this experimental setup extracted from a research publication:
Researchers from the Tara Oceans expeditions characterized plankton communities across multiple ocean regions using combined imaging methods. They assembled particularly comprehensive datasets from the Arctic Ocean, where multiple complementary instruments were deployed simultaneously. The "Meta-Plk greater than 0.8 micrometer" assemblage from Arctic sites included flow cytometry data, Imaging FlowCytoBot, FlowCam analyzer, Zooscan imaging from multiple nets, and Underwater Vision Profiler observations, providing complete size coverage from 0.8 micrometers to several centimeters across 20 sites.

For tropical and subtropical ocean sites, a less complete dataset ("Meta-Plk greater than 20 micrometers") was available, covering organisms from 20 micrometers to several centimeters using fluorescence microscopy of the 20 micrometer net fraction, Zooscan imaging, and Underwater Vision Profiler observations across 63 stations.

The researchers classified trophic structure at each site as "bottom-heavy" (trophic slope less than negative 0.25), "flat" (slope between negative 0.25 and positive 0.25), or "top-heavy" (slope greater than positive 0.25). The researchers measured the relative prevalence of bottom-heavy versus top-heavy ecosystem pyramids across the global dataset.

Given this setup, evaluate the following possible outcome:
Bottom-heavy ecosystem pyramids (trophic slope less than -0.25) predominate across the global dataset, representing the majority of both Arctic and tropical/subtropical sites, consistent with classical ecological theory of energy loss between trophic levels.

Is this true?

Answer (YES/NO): NO